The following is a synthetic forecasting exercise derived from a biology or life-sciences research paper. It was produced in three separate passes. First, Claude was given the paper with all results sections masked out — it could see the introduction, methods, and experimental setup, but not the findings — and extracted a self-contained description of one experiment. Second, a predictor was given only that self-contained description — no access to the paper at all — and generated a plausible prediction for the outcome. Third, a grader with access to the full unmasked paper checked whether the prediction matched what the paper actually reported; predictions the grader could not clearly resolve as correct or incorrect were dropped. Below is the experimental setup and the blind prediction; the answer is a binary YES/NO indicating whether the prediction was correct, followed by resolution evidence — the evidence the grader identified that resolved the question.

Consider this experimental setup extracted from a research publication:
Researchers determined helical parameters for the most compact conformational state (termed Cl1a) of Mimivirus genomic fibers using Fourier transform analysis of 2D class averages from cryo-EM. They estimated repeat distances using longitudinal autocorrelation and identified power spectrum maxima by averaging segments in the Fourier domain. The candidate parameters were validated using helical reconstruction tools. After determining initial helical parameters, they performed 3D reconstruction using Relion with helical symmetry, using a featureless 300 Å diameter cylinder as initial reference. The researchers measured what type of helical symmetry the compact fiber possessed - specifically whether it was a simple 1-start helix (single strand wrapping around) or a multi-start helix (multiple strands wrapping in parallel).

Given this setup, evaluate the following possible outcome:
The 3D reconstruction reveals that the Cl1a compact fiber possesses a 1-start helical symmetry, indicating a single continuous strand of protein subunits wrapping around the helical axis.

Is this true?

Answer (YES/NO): NO